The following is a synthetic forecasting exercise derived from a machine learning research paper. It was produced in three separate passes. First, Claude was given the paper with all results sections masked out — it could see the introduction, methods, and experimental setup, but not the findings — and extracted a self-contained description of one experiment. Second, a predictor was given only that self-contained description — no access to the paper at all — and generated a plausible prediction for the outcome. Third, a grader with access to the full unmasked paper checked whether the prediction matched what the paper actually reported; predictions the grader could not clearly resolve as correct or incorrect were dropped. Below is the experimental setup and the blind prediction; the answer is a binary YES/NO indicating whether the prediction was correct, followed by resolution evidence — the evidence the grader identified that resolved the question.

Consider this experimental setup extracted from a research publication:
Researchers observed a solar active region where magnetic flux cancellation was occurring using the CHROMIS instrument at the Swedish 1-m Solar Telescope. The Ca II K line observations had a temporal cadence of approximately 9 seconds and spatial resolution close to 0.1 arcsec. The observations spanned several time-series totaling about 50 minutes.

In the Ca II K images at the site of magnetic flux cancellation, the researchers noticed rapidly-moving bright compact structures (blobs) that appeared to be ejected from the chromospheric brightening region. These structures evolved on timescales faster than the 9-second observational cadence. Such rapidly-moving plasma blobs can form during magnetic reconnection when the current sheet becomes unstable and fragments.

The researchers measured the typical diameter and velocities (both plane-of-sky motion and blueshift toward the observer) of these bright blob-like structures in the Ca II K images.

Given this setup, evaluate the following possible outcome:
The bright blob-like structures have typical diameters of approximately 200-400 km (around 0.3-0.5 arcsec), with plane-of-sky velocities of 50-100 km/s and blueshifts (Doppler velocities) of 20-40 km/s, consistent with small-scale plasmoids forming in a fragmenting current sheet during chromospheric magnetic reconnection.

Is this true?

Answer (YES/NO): NO